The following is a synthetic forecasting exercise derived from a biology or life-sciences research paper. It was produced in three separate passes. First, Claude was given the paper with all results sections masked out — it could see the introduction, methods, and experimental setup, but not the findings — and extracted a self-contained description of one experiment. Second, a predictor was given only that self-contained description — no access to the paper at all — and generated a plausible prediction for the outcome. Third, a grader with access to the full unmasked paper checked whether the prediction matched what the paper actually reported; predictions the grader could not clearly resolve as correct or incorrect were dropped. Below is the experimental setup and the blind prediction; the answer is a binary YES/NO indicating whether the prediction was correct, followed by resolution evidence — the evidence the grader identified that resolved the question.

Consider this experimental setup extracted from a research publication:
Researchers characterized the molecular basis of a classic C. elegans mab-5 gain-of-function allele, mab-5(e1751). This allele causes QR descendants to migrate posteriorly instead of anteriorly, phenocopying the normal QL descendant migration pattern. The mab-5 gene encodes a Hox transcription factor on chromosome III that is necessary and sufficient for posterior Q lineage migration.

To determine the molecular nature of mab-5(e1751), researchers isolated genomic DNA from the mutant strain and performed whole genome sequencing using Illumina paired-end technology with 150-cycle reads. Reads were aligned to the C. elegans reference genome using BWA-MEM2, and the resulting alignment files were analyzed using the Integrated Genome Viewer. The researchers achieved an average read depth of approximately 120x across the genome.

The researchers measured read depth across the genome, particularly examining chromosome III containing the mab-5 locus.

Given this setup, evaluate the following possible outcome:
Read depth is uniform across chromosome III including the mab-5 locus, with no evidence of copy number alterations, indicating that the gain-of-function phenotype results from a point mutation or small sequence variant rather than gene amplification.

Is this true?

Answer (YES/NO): NO